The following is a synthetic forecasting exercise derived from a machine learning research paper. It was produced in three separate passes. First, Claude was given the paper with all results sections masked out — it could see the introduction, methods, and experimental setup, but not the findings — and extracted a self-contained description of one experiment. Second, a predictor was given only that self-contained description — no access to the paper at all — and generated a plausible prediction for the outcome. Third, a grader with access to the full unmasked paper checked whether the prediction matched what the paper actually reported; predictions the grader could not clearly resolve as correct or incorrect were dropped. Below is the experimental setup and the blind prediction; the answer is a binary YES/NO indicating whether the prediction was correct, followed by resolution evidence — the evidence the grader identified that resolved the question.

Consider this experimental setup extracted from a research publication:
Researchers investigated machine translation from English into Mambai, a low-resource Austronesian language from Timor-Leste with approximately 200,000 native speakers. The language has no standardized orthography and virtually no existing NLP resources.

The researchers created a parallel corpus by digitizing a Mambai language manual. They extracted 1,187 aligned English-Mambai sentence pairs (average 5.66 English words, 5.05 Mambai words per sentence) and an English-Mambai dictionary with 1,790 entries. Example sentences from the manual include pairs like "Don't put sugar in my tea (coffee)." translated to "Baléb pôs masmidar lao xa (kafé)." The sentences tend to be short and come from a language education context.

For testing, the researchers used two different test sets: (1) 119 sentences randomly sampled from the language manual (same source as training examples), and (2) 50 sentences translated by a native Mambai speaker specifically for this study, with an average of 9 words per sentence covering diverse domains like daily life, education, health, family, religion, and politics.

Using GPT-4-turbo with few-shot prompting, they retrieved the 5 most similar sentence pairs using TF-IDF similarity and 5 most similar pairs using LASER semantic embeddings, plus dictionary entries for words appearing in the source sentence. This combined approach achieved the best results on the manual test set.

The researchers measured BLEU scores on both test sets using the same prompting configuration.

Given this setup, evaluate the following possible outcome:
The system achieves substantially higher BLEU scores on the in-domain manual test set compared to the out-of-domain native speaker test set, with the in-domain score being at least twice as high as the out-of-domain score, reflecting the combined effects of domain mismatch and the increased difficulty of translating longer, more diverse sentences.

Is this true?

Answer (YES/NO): YES